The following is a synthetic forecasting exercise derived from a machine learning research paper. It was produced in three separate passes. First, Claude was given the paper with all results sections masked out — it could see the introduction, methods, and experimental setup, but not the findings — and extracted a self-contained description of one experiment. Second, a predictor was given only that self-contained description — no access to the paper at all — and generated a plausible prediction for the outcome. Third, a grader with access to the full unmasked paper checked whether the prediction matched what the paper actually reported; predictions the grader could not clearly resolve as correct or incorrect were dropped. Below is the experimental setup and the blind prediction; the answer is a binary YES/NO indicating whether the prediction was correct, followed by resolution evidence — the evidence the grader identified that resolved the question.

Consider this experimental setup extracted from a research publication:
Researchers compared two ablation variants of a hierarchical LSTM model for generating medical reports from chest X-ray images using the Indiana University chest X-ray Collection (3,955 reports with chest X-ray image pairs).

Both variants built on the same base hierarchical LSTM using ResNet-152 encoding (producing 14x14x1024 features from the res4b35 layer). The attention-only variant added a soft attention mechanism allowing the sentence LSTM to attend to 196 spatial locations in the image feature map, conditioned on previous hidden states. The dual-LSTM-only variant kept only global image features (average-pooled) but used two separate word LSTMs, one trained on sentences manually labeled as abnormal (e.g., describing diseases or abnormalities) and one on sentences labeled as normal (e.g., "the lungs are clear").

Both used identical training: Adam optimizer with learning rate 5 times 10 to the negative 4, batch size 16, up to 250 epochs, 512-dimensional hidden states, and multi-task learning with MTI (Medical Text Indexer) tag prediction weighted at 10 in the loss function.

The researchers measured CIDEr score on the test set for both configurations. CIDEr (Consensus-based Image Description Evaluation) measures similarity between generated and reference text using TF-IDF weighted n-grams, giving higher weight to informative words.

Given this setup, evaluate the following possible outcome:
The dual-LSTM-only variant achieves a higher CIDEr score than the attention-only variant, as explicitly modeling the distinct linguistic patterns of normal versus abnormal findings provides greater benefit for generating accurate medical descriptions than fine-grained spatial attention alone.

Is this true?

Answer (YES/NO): NO